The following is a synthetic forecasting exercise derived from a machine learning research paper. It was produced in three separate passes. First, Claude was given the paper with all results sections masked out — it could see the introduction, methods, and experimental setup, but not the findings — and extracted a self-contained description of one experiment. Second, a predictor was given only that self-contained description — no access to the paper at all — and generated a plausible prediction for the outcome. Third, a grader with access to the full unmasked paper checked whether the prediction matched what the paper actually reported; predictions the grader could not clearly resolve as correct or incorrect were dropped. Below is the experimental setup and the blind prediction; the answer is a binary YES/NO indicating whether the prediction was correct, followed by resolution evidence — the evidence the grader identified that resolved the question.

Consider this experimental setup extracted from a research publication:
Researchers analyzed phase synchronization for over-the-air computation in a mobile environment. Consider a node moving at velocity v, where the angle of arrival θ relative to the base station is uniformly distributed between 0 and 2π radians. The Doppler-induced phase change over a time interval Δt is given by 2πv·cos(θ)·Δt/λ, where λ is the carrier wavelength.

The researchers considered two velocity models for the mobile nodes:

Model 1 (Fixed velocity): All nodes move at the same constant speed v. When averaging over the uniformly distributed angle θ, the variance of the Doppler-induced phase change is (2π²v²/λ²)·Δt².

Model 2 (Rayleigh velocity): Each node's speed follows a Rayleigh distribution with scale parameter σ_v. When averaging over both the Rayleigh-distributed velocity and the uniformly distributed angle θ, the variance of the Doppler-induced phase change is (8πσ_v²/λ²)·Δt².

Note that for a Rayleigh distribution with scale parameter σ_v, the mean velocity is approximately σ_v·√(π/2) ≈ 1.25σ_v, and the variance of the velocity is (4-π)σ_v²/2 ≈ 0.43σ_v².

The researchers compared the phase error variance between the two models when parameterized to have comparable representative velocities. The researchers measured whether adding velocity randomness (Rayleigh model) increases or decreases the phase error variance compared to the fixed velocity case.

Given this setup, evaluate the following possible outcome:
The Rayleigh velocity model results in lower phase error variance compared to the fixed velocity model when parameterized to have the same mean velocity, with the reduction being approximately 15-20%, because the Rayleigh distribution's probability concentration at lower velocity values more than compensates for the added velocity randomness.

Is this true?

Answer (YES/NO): NO